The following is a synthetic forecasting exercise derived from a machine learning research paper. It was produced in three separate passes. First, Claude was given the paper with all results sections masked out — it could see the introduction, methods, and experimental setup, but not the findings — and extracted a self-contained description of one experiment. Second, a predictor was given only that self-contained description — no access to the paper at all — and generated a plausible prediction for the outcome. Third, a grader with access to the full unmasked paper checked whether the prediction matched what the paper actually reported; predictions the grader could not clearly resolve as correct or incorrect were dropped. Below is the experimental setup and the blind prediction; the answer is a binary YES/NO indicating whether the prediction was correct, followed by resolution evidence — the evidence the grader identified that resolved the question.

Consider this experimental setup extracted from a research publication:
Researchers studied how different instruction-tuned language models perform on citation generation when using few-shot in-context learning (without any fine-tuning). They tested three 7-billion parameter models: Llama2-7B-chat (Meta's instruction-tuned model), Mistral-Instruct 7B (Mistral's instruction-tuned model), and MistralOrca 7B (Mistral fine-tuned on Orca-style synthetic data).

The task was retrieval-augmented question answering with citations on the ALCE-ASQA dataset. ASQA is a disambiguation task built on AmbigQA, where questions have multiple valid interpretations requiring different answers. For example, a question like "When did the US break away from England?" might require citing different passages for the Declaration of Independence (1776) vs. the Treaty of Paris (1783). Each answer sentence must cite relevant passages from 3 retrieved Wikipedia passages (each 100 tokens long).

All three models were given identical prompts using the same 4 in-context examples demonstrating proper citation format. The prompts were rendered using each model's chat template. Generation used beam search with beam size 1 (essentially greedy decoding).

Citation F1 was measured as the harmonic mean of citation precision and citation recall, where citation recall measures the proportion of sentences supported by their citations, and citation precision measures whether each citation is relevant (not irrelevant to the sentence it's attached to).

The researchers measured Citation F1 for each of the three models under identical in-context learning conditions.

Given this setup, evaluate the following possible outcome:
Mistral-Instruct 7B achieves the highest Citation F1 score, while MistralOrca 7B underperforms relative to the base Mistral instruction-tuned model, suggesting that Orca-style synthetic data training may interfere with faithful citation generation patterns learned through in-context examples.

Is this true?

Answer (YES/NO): NO